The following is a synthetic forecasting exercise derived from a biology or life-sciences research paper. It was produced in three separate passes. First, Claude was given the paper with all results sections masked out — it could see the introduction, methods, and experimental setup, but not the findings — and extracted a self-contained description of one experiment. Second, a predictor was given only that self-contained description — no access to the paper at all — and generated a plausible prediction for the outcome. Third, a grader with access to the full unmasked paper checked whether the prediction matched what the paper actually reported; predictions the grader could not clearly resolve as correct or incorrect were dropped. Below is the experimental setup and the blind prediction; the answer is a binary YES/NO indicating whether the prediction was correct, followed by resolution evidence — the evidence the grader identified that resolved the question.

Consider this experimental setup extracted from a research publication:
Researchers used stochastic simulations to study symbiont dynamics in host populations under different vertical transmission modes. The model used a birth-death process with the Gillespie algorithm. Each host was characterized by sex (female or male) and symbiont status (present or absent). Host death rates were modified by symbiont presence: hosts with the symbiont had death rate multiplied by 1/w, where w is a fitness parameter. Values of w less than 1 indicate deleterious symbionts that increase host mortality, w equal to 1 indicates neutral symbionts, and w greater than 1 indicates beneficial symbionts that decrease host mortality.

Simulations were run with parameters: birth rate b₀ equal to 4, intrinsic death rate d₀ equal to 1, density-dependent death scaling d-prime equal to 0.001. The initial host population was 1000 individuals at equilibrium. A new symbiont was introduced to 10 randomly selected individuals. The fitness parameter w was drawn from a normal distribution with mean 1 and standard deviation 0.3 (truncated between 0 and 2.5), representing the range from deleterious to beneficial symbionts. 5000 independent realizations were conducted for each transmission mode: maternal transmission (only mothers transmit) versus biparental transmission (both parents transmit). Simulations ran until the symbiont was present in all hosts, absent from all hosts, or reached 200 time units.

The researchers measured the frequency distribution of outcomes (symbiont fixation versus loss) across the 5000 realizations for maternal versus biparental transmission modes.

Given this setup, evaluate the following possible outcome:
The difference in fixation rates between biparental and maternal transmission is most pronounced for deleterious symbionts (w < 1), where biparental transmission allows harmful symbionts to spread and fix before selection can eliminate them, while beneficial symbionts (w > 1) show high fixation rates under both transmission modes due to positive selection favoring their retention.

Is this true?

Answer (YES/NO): YES